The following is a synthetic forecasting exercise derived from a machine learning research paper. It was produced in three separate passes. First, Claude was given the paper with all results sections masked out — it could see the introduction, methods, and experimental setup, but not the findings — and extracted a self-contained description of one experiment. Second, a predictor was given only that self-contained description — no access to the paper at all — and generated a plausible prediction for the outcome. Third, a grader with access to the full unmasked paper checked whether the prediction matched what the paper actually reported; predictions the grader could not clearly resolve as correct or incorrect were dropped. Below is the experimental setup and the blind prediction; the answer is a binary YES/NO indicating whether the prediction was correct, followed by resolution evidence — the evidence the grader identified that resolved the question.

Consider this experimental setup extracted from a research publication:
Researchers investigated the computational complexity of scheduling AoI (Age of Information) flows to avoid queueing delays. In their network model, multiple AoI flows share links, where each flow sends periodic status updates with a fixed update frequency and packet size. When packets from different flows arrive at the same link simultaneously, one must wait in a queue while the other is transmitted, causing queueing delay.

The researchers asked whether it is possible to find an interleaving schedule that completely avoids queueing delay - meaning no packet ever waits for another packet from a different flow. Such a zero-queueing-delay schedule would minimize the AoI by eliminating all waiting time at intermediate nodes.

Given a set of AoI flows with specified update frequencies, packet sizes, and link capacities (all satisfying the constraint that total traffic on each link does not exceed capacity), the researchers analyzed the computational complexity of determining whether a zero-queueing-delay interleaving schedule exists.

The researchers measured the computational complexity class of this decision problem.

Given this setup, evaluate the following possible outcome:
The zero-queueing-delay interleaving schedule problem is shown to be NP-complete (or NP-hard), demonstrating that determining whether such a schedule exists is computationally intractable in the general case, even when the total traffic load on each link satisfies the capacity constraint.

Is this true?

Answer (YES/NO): YES